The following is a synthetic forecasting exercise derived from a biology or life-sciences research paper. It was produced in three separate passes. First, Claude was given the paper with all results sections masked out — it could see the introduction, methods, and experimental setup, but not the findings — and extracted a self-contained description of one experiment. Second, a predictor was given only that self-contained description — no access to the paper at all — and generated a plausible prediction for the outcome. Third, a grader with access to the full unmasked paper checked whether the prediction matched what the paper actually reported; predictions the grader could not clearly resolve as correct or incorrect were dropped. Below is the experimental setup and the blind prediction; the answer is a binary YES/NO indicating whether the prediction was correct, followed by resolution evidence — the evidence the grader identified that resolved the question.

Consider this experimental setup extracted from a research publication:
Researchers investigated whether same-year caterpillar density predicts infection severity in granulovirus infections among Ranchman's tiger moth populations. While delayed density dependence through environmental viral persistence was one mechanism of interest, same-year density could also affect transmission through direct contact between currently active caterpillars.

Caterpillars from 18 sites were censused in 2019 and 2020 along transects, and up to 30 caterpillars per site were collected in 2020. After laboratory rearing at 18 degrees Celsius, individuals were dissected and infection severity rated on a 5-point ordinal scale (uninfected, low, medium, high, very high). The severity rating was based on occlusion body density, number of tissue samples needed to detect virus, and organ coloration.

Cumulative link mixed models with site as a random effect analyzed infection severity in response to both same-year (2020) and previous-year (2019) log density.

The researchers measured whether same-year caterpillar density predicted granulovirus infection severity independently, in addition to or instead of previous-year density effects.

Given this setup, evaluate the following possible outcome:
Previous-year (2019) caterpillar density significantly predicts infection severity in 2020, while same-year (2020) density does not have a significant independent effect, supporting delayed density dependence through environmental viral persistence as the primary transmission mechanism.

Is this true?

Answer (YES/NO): YES